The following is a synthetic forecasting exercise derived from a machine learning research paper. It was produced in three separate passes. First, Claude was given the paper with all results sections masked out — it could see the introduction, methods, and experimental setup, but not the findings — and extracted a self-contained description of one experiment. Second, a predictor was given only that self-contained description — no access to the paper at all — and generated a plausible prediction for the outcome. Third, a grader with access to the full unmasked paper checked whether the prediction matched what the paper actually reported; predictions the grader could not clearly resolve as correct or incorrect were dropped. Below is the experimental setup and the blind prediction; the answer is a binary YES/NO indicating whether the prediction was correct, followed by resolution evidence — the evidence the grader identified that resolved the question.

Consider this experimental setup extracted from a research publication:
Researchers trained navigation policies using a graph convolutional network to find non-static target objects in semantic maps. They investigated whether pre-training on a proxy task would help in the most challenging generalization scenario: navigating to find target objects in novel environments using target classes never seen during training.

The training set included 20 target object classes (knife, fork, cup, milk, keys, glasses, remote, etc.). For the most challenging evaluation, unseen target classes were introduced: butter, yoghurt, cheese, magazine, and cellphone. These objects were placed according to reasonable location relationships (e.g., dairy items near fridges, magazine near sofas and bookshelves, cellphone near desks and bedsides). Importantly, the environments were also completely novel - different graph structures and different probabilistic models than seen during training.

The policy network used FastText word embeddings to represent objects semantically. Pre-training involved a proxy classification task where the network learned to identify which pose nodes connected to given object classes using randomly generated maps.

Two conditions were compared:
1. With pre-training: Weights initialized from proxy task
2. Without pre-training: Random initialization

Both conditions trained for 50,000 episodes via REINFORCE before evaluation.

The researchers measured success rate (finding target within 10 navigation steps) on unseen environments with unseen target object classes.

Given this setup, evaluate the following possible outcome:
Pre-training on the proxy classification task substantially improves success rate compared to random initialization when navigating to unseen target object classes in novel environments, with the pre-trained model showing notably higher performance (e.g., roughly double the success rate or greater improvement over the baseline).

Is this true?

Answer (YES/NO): NO